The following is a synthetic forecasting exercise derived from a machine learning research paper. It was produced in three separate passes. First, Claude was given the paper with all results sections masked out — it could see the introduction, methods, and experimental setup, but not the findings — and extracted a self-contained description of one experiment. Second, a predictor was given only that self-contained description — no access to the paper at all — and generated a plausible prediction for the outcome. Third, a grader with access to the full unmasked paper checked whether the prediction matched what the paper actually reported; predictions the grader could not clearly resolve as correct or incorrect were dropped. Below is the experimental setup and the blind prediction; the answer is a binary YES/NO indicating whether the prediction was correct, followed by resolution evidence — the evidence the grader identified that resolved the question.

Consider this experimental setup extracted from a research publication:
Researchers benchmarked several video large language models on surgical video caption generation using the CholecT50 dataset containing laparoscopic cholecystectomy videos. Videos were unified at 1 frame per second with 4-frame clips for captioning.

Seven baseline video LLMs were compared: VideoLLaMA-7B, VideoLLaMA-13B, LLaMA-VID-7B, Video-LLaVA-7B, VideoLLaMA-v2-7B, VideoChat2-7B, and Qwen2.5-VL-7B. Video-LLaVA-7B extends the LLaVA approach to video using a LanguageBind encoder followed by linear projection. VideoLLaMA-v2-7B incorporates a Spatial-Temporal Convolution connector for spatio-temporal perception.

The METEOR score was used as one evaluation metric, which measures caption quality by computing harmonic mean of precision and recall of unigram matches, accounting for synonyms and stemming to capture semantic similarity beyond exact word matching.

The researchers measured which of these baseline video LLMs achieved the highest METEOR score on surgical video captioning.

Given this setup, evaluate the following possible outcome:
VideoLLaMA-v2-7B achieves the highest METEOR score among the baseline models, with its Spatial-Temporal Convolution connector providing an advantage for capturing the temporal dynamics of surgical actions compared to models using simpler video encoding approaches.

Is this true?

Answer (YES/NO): NO